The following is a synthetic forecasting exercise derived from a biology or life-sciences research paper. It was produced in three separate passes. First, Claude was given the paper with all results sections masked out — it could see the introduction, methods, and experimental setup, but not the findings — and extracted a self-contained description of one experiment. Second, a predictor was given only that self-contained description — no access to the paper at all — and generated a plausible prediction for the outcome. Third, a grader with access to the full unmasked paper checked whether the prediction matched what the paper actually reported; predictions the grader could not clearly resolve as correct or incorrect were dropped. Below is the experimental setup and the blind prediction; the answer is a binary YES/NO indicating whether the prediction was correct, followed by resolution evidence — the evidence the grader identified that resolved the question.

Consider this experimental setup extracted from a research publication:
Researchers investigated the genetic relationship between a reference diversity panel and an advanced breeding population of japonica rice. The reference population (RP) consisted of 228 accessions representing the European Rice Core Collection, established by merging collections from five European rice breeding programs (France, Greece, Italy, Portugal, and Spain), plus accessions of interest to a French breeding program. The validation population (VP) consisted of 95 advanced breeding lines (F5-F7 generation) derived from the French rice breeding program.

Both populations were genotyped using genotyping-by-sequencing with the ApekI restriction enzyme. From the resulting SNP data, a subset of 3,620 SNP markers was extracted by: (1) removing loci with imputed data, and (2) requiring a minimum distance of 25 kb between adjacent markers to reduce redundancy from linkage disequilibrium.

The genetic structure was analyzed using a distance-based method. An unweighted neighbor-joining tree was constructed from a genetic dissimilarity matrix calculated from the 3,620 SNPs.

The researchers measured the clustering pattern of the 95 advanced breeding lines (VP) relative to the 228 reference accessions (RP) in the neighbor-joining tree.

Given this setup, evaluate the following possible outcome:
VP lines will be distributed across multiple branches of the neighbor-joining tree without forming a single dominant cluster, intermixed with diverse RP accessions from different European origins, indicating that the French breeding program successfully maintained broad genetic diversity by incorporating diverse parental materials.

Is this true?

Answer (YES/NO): NO